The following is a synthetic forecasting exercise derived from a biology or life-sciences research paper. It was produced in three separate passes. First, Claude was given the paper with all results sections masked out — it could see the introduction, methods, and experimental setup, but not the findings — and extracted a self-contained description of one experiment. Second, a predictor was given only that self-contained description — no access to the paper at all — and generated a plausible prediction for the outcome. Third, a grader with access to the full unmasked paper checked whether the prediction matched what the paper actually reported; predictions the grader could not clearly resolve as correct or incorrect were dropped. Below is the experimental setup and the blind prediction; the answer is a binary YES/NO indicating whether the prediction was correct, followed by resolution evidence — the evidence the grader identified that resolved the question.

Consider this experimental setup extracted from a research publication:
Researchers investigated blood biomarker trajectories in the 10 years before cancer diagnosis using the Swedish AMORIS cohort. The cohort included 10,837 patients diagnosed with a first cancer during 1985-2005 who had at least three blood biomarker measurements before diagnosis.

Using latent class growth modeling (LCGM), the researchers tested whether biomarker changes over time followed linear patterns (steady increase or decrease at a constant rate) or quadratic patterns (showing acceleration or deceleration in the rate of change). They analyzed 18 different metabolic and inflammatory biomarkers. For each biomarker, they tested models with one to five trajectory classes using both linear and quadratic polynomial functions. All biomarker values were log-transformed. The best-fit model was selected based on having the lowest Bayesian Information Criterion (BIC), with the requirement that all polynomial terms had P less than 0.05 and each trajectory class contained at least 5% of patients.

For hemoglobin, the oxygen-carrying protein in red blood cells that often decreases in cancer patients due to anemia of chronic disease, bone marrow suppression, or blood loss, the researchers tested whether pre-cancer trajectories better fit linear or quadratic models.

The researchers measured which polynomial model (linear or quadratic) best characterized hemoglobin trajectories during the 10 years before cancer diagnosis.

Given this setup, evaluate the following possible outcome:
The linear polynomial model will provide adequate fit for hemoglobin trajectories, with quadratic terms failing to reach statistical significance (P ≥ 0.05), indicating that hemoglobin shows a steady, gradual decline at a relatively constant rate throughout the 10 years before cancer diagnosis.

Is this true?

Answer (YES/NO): NO